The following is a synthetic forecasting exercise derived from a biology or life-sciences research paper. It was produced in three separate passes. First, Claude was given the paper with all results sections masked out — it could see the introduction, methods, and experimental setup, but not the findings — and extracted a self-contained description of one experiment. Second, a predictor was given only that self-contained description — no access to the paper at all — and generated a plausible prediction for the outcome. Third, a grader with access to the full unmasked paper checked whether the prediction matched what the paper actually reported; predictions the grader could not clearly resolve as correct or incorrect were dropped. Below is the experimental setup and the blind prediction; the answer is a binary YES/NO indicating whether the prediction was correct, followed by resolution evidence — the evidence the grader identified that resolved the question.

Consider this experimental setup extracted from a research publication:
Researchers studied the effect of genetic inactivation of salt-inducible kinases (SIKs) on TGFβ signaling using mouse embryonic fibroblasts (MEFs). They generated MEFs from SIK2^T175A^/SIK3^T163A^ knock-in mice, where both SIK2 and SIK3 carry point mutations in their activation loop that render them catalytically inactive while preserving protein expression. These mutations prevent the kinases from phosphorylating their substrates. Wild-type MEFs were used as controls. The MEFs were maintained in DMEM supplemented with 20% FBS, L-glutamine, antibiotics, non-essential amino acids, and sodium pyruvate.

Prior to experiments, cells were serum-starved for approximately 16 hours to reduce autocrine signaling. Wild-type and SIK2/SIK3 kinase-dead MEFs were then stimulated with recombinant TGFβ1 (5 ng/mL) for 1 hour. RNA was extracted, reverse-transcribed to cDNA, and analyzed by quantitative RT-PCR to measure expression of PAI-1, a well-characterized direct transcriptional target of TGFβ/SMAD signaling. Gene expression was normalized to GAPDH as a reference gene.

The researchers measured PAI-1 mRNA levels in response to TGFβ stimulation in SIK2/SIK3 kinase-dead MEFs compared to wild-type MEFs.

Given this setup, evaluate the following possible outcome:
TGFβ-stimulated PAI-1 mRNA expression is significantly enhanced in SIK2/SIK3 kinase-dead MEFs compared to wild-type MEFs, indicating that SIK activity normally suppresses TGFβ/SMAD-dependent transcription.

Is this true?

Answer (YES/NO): NO